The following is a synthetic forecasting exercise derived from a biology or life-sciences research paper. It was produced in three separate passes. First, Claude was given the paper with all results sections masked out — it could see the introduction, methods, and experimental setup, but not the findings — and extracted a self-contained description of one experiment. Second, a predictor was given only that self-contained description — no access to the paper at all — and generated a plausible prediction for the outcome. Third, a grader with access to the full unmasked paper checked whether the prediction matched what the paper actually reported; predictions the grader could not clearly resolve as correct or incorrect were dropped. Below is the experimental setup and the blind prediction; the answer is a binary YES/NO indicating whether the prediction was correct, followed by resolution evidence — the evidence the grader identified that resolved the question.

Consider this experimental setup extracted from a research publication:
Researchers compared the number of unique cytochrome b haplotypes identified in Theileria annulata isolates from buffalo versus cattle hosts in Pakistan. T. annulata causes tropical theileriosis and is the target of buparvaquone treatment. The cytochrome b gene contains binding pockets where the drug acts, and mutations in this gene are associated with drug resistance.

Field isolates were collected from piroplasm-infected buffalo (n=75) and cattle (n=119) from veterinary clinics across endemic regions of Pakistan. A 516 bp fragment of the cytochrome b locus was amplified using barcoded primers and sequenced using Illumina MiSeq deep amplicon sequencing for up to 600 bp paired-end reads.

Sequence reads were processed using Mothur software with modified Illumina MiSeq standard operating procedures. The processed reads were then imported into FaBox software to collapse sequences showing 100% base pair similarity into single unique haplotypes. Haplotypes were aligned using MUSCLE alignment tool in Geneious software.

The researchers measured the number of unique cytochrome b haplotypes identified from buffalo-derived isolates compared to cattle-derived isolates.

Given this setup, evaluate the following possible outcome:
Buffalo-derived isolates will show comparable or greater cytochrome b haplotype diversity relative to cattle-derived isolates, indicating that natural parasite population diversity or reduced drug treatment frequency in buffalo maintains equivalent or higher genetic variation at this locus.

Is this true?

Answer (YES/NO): NO